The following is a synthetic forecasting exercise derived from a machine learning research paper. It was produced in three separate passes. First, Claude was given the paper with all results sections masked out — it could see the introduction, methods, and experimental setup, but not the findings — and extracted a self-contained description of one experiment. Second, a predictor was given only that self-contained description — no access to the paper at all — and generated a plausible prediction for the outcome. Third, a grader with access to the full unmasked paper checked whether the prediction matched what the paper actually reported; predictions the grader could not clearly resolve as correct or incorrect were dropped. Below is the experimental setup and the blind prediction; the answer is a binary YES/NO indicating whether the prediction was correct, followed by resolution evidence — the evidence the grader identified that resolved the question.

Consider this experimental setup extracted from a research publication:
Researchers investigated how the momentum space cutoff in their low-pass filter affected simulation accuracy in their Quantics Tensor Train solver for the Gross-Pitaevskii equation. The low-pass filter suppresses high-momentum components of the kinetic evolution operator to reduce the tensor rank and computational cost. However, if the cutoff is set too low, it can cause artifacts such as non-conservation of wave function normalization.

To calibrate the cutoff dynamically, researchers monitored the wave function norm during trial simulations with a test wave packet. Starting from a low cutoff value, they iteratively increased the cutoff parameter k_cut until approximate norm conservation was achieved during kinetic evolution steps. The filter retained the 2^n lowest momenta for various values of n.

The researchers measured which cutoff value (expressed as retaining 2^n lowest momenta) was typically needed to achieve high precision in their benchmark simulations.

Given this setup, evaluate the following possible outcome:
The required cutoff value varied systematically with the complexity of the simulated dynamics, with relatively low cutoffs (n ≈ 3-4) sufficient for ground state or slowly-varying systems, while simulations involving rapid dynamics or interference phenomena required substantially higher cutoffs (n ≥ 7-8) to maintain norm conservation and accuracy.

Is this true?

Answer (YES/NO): NO